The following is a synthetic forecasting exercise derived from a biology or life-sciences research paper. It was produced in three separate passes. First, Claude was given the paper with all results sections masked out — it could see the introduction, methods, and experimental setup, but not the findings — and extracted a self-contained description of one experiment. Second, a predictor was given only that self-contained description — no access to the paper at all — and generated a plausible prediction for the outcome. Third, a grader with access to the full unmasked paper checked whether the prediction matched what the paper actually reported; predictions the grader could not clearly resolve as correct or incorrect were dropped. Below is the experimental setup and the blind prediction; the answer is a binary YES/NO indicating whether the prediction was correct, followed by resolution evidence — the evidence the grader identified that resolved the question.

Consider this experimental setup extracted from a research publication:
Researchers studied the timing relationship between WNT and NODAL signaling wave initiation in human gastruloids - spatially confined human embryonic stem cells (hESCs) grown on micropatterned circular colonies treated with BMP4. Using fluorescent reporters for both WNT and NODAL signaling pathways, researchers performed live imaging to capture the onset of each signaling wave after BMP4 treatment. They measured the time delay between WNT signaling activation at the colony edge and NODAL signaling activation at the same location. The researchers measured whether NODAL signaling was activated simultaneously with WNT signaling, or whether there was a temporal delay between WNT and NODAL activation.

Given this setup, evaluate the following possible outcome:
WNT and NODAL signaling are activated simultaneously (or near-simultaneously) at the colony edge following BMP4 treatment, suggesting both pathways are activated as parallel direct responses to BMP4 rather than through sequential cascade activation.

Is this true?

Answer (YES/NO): NO